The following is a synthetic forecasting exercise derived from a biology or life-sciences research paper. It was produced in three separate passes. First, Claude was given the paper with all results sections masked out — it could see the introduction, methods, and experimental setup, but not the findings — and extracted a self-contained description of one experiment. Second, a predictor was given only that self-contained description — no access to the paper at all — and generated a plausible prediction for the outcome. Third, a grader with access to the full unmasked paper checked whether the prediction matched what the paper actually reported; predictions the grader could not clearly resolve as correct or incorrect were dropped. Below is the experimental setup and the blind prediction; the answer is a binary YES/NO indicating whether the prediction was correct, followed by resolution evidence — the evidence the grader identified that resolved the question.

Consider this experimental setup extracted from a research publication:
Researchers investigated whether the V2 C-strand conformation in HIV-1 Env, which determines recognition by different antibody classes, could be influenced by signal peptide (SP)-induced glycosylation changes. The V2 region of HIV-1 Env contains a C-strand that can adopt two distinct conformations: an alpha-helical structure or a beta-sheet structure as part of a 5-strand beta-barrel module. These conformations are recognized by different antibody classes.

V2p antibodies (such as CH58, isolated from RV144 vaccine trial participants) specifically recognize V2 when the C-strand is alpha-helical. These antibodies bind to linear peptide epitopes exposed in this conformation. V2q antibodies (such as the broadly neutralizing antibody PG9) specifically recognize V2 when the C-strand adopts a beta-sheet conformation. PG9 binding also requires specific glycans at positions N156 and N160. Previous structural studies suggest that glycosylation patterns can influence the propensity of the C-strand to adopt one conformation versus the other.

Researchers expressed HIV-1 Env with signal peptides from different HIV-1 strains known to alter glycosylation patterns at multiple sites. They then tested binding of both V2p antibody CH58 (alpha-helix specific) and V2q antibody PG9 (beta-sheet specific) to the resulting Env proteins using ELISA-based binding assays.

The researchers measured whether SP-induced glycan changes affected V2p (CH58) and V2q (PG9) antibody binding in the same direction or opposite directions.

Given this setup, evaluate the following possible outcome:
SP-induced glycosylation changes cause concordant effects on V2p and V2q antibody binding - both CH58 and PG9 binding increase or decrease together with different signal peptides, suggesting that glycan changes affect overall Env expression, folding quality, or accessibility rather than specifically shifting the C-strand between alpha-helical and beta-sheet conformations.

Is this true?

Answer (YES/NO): NO